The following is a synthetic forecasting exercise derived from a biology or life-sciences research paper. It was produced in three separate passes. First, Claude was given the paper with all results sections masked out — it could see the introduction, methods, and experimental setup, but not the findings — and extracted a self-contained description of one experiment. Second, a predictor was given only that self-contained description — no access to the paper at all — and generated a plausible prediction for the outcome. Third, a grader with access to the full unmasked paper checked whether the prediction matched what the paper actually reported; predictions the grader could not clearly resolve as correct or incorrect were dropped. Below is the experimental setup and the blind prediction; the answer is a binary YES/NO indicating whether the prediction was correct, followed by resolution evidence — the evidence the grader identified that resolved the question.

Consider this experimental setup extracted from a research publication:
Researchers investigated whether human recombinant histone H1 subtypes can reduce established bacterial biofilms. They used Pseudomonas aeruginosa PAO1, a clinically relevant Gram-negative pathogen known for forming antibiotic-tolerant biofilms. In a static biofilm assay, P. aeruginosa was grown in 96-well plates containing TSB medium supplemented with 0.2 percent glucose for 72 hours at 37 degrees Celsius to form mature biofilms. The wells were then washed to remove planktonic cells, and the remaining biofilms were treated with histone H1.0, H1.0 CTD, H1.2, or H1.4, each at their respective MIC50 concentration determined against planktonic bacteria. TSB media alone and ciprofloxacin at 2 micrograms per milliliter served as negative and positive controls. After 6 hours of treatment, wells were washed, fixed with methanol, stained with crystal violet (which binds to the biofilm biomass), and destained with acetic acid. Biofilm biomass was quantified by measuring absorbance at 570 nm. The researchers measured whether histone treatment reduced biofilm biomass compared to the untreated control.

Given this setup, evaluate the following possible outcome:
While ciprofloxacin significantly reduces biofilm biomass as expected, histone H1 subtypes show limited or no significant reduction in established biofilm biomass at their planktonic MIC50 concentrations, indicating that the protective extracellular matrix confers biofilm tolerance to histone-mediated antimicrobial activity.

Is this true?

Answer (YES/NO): NO